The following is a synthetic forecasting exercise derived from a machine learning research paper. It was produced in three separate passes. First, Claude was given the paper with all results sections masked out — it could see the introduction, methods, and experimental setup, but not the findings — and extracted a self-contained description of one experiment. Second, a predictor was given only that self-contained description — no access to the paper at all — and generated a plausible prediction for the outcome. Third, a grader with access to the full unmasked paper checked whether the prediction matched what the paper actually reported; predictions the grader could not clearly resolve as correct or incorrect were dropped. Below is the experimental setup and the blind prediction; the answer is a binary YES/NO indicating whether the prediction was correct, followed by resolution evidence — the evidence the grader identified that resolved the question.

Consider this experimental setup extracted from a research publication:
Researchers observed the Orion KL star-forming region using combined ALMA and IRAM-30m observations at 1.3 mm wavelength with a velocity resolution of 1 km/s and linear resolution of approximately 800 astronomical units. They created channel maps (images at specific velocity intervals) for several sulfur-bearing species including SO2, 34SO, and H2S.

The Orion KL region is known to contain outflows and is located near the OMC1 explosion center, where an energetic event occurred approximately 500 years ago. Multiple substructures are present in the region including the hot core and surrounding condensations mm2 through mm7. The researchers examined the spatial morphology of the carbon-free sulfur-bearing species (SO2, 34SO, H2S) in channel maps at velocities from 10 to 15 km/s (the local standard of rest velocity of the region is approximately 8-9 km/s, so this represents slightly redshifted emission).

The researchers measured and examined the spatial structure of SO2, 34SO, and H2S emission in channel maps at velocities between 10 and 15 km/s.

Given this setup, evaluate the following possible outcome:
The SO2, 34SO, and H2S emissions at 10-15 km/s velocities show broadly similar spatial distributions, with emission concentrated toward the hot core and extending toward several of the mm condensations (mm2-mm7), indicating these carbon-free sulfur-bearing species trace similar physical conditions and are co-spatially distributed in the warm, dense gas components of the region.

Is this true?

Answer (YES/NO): NO